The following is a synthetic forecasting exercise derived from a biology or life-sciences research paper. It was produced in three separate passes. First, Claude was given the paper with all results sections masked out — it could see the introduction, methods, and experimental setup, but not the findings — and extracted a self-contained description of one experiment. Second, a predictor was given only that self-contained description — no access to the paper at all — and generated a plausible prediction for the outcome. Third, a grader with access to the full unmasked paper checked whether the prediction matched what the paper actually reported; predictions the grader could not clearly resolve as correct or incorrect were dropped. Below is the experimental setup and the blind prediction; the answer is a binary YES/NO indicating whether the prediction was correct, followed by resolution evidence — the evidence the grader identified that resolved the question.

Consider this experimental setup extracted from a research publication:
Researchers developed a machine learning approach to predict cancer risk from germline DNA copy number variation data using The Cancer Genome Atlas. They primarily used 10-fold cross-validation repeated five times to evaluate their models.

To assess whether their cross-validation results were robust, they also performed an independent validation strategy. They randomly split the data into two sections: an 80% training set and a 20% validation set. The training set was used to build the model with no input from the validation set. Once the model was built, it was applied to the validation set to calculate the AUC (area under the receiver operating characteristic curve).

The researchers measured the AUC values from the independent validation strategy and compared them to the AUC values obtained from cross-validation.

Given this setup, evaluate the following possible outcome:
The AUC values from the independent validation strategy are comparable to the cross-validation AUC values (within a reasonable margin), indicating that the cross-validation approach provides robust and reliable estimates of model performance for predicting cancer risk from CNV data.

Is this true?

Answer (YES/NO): YES